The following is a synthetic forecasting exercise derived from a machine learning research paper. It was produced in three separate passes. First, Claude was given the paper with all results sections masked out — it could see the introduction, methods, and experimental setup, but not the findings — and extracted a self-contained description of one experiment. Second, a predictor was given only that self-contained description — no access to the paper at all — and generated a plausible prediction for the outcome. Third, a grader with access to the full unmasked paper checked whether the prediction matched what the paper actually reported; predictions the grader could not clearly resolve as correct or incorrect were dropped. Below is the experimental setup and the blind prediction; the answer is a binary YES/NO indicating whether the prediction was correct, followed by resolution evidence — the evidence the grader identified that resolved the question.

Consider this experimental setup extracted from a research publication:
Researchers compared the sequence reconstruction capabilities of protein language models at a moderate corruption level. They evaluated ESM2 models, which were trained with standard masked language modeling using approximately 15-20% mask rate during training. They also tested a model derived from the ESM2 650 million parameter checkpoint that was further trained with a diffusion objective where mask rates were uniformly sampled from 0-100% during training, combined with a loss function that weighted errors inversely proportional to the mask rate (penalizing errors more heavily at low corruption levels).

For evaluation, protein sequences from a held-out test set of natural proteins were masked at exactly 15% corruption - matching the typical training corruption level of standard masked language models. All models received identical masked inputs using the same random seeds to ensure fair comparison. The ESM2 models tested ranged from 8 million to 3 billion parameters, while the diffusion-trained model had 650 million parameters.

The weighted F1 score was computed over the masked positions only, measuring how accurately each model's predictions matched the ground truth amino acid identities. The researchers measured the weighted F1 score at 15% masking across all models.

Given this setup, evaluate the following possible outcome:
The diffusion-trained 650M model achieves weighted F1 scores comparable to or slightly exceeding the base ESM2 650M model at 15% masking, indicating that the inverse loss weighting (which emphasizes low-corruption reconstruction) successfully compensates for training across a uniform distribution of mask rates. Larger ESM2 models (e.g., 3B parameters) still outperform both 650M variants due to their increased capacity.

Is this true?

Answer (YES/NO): NO